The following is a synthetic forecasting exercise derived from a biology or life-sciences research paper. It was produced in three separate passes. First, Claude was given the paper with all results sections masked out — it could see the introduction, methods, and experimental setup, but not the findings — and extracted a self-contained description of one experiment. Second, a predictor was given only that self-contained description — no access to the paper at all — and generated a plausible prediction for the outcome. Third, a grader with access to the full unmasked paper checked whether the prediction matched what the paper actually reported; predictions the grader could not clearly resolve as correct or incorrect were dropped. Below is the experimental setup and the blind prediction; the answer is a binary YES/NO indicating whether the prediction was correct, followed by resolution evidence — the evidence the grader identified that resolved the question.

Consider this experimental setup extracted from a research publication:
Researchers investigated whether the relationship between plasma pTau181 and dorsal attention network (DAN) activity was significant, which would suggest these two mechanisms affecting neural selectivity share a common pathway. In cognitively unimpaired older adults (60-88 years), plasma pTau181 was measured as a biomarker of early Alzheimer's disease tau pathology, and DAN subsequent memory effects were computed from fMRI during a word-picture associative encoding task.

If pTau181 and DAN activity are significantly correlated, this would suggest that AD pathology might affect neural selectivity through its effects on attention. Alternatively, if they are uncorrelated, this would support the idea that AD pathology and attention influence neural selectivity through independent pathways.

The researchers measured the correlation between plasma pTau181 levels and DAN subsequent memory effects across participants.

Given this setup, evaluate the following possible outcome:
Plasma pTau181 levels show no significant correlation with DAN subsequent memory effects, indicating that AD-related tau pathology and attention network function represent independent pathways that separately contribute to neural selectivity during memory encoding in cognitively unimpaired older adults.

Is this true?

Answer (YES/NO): YES